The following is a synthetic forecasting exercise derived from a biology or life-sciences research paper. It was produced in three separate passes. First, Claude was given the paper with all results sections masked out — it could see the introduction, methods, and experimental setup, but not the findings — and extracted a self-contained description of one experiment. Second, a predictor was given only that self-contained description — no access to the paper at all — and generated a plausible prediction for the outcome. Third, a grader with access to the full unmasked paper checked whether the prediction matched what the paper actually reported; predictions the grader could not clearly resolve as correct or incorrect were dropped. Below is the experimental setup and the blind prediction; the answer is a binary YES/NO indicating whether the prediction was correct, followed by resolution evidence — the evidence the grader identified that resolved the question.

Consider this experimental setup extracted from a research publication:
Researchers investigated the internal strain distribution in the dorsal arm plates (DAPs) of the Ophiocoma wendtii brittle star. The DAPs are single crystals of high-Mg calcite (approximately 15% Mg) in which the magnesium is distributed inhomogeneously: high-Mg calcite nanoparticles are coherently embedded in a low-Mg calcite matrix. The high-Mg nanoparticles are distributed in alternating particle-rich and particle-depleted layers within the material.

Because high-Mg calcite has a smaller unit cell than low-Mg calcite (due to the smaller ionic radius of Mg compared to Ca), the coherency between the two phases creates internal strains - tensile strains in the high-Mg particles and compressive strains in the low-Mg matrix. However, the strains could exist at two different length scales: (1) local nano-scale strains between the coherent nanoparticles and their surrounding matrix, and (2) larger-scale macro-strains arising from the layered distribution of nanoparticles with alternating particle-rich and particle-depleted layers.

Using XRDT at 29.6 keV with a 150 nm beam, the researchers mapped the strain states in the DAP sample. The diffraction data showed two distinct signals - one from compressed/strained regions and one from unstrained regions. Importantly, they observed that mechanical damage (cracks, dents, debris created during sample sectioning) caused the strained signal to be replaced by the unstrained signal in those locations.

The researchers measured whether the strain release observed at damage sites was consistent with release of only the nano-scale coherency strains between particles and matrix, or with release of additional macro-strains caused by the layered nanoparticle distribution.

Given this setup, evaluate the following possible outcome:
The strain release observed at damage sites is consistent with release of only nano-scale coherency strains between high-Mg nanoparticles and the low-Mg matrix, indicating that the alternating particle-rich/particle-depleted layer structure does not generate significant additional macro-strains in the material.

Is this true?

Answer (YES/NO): NO